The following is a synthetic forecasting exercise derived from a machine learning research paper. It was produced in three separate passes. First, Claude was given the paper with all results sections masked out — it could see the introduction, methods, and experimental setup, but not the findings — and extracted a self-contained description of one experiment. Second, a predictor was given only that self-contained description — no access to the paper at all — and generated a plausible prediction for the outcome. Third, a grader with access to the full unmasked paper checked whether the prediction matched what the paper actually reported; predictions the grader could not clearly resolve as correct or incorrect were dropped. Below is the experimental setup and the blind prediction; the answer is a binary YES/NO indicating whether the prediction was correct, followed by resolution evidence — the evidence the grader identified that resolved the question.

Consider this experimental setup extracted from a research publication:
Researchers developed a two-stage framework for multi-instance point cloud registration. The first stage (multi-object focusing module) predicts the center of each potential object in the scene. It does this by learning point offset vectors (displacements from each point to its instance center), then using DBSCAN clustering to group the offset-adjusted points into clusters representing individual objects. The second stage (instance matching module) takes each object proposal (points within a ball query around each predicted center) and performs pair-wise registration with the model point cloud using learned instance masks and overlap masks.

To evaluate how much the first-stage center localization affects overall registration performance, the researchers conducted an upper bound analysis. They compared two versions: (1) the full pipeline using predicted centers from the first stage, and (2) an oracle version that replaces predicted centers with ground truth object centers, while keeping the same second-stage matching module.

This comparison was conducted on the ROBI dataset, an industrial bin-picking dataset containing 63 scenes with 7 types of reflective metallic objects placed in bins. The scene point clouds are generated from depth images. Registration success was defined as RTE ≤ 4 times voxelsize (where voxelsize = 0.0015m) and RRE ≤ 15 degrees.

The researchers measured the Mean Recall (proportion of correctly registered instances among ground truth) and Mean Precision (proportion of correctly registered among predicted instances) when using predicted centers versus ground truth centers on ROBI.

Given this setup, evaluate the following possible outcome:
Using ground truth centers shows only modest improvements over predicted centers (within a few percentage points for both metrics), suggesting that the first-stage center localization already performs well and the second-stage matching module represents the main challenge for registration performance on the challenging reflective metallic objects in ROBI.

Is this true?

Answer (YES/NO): NO